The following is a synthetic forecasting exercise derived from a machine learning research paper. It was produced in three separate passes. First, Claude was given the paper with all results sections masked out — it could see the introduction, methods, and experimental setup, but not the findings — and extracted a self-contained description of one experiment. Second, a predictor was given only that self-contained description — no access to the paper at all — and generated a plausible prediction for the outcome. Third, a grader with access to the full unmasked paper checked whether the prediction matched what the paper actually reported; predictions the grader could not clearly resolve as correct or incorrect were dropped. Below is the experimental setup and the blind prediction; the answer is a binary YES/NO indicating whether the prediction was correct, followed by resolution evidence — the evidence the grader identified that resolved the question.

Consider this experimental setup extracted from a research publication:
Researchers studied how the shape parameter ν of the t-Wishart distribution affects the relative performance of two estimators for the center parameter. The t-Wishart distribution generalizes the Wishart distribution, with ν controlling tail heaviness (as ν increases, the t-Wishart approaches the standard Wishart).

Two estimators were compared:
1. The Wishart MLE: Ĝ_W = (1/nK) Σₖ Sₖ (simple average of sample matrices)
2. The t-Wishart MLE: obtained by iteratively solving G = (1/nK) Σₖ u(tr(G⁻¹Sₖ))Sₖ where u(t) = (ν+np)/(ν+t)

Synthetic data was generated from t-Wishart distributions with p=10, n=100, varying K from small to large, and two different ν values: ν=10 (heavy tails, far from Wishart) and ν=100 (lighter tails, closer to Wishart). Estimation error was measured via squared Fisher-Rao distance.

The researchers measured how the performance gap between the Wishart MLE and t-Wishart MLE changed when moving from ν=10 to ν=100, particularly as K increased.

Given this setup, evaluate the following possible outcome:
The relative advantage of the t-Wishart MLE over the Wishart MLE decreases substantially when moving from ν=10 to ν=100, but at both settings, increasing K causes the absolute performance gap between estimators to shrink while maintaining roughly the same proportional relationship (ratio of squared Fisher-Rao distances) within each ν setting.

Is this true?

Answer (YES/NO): NO